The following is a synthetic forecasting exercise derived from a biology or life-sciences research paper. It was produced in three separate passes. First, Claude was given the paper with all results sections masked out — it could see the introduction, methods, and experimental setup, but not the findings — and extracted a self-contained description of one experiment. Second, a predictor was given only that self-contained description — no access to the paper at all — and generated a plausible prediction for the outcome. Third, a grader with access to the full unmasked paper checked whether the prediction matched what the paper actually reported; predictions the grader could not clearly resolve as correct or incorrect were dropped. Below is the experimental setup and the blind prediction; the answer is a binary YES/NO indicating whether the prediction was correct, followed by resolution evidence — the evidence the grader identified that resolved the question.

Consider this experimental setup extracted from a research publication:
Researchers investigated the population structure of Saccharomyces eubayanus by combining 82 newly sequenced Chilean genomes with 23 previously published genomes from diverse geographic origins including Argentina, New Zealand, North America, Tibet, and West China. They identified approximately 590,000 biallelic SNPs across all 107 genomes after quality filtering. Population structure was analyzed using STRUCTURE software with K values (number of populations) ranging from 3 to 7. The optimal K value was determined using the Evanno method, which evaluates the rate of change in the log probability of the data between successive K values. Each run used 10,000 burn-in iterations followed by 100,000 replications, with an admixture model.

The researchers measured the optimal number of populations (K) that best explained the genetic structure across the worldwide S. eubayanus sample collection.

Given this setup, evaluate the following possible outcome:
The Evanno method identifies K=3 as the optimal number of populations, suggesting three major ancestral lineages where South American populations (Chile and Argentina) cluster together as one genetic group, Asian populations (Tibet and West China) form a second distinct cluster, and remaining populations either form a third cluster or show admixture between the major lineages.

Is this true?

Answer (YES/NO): NO